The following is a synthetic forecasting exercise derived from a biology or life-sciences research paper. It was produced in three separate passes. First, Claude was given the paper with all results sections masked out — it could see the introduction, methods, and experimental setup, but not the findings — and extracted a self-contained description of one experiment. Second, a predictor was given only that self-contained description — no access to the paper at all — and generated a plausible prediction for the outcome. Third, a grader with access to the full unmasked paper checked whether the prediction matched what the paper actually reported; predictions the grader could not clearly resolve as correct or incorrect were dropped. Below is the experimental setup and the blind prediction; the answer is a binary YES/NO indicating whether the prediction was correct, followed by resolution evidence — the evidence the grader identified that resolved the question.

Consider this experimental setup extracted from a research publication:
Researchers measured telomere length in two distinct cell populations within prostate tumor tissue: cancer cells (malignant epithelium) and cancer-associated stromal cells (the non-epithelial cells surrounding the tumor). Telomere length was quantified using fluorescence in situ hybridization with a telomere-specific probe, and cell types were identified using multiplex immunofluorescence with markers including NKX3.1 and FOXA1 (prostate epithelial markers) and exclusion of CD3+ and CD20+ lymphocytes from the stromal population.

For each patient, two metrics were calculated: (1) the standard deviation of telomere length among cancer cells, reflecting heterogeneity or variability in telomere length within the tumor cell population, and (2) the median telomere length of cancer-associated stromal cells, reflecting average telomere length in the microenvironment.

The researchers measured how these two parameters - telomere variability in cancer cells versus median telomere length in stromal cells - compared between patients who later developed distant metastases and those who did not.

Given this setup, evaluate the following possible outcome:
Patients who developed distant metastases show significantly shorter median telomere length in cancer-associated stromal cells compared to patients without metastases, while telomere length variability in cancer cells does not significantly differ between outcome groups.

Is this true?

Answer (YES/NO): NO